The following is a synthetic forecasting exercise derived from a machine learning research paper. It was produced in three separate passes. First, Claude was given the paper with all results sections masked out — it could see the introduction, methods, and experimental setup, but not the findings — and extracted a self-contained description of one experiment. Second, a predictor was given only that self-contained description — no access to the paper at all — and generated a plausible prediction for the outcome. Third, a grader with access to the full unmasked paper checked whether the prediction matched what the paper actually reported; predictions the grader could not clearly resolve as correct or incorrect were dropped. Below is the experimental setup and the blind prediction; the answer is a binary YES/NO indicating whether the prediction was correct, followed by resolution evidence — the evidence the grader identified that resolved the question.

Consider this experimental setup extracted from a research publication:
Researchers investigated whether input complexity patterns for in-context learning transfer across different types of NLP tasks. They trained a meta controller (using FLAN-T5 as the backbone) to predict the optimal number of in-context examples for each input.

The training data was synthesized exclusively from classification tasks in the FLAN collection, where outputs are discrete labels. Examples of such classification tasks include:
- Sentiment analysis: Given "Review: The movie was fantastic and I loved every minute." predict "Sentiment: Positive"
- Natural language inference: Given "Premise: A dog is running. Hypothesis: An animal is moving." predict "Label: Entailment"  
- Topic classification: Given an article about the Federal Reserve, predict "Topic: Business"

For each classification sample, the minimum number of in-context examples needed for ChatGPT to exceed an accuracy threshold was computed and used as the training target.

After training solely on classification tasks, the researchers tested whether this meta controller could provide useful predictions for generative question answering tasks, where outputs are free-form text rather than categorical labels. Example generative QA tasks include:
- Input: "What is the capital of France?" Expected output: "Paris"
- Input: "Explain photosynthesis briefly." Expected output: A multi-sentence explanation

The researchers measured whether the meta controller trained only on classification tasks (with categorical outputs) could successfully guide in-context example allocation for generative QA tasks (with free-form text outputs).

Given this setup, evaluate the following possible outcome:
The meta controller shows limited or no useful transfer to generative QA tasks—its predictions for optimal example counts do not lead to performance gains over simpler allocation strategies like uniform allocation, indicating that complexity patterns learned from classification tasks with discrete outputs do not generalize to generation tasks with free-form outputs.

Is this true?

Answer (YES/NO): NO